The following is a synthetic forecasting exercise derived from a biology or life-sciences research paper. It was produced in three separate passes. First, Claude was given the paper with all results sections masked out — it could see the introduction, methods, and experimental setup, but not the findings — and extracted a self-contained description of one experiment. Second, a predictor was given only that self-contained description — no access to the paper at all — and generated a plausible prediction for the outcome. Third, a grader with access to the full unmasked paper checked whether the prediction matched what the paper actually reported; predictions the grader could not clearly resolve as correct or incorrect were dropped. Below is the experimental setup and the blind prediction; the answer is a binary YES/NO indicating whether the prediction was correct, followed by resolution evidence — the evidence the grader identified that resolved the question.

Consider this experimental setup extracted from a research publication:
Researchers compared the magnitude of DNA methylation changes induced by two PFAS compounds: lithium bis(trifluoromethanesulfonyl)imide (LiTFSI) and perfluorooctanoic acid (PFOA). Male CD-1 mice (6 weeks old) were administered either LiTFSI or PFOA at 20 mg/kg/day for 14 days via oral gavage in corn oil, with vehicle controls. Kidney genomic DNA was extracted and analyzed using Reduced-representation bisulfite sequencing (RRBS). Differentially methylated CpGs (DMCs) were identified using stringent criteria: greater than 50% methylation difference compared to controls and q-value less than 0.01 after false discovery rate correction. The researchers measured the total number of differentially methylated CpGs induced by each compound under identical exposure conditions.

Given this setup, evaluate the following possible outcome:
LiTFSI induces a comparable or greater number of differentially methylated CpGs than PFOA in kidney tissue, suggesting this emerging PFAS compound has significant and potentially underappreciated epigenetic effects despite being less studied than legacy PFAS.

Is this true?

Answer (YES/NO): YES